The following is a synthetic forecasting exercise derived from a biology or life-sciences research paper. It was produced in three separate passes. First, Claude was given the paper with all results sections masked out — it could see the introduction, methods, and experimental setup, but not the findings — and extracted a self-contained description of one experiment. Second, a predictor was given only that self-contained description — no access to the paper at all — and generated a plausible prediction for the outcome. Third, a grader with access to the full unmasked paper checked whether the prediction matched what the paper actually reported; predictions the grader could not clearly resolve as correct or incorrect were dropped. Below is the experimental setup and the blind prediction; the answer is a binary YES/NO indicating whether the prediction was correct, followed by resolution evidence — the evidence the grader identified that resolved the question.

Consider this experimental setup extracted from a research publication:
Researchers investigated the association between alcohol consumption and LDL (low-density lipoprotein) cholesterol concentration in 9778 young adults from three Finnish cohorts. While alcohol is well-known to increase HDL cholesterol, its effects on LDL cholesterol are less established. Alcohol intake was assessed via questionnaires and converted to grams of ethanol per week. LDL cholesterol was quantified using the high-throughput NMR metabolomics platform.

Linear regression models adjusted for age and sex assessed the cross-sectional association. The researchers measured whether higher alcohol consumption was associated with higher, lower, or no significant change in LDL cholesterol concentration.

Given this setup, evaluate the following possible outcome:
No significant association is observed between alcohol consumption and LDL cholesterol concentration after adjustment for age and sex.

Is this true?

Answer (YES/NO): YES